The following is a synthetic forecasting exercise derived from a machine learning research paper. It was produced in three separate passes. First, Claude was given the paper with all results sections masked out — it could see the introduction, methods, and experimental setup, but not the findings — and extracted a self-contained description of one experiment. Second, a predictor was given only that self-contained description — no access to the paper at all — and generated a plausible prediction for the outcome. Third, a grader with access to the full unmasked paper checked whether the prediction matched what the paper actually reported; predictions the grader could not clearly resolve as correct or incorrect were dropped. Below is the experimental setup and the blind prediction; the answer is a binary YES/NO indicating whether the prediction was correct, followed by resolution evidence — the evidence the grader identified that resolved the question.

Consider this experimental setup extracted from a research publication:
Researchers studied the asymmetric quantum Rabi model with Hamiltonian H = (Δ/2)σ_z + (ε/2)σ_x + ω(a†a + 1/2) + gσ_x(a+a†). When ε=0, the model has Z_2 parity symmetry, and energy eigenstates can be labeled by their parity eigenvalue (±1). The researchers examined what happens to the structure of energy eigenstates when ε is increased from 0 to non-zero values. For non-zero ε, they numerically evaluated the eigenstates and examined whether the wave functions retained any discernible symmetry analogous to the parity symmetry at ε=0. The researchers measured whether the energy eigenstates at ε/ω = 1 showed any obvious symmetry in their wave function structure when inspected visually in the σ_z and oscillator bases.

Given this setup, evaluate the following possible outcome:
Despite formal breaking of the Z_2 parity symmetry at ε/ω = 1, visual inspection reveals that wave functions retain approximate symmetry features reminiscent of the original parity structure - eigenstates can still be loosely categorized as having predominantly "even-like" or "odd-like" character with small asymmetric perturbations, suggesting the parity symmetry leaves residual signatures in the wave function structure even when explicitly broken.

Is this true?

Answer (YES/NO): NO